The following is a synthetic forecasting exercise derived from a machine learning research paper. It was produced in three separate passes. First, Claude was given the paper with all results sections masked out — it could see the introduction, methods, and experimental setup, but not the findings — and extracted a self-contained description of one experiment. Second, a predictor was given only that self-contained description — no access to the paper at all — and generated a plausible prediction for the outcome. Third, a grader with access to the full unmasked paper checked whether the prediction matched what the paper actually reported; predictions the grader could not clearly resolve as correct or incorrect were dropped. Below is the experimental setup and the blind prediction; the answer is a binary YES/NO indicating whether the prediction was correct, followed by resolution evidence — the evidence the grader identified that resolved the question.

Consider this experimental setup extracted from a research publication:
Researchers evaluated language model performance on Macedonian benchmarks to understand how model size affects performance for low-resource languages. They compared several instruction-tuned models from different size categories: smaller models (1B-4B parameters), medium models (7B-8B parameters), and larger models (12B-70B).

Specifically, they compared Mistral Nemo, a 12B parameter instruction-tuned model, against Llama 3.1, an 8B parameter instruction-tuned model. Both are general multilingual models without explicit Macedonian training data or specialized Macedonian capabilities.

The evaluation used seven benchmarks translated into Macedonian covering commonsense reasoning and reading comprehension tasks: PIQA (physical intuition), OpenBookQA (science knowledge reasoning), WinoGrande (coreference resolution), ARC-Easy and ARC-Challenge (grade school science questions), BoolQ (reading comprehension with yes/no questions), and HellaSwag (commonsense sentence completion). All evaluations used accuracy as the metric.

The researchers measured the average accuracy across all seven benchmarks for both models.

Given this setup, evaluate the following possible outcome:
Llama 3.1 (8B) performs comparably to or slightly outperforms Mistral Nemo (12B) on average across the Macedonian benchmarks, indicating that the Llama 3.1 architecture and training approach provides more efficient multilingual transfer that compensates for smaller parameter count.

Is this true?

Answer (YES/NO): NO